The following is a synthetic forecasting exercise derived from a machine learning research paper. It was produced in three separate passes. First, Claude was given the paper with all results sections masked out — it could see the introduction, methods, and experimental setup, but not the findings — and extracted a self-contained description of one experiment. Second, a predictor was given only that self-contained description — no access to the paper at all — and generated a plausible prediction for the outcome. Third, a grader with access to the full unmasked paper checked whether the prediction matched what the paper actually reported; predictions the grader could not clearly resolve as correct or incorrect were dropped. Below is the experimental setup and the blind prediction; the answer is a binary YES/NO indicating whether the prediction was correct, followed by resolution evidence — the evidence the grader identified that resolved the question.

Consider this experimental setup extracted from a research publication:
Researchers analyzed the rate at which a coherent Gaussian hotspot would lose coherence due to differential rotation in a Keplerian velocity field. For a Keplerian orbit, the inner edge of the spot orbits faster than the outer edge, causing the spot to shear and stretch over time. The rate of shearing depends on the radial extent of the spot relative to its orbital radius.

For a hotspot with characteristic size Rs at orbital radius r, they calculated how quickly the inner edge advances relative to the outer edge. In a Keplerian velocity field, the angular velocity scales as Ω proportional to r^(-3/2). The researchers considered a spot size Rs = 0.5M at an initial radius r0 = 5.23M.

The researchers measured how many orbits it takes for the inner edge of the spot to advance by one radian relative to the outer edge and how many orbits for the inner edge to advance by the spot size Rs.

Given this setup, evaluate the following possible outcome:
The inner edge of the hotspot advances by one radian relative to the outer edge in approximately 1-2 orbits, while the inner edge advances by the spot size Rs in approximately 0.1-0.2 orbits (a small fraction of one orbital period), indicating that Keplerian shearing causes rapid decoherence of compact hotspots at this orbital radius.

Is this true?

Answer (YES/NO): YES